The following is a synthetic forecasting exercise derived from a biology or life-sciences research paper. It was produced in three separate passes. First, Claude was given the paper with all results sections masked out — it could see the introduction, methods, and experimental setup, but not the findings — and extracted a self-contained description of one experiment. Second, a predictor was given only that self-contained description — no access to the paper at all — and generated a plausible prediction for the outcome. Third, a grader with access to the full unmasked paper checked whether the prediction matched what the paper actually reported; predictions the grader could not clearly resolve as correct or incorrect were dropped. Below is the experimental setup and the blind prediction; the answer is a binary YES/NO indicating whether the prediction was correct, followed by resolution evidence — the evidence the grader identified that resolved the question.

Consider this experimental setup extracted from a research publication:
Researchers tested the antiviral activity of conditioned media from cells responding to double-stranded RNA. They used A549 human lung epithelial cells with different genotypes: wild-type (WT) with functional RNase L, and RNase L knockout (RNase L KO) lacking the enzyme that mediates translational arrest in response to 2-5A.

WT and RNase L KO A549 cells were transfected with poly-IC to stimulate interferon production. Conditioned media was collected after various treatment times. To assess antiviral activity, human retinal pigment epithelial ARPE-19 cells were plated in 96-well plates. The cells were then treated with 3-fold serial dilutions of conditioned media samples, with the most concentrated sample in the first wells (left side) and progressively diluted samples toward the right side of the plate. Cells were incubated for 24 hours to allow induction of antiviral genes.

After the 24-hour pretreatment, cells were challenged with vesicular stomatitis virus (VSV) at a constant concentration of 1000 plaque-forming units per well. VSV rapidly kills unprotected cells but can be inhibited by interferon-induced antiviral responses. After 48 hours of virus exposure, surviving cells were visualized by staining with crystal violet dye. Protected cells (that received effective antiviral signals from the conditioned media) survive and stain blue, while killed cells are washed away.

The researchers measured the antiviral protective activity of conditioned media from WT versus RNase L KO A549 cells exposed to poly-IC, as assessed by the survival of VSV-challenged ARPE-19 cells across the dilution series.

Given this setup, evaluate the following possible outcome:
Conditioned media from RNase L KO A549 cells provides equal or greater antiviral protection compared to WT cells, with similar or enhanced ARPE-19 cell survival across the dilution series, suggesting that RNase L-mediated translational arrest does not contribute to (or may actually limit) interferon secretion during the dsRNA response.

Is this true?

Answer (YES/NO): YES